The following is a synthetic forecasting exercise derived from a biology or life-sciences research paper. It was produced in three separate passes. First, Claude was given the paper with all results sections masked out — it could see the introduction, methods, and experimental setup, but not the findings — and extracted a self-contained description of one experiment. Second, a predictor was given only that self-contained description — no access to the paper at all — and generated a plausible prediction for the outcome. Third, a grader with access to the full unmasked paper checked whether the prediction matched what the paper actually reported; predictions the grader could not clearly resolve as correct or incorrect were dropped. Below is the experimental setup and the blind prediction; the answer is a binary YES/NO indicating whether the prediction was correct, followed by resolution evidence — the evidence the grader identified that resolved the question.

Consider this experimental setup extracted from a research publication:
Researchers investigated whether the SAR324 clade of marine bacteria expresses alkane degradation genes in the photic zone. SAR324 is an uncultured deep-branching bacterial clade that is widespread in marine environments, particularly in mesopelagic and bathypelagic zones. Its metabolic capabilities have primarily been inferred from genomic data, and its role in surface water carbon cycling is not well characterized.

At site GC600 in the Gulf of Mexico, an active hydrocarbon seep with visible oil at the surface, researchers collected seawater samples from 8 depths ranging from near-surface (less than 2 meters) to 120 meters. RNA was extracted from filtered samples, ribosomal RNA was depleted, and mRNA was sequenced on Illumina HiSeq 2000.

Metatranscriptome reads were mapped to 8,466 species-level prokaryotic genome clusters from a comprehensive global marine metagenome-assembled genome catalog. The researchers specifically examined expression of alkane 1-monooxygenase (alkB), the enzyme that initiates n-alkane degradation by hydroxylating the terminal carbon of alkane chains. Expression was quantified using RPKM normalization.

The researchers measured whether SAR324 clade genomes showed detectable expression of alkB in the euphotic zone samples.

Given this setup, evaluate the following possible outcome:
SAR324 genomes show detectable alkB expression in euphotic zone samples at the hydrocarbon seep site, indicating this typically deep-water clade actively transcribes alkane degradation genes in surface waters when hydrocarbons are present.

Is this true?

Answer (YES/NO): YES